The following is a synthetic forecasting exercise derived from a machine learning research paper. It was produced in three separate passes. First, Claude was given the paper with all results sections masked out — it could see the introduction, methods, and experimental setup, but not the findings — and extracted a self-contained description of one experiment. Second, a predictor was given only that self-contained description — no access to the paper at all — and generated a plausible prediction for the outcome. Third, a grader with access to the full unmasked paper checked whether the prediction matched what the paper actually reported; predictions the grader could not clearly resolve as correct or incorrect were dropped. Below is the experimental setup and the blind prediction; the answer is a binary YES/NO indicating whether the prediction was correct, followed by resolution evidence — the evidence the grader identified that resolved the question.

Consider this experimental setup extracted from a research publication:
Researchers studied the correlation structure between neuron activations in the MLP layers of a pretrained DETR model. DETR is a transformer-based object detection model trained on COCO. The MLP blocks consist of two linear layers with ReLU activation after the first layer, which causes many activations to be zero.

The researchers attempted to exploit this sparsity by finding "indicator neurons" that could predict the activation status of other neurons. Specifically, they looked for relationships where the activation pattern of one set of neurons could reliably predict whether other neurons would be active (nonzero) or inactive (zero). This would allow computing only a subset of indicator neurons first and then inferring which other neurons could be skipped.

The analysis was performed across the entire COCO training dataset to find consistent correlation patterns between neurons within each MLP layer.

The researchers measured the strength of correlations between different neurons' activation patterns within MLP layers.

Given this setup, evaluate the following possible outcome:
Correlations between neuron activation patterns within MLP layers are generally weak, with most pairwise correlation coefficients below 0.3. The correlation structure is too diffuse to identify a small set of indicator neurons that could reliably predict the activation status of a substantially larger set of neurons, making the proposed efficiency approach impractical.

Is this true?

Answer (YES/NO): YES